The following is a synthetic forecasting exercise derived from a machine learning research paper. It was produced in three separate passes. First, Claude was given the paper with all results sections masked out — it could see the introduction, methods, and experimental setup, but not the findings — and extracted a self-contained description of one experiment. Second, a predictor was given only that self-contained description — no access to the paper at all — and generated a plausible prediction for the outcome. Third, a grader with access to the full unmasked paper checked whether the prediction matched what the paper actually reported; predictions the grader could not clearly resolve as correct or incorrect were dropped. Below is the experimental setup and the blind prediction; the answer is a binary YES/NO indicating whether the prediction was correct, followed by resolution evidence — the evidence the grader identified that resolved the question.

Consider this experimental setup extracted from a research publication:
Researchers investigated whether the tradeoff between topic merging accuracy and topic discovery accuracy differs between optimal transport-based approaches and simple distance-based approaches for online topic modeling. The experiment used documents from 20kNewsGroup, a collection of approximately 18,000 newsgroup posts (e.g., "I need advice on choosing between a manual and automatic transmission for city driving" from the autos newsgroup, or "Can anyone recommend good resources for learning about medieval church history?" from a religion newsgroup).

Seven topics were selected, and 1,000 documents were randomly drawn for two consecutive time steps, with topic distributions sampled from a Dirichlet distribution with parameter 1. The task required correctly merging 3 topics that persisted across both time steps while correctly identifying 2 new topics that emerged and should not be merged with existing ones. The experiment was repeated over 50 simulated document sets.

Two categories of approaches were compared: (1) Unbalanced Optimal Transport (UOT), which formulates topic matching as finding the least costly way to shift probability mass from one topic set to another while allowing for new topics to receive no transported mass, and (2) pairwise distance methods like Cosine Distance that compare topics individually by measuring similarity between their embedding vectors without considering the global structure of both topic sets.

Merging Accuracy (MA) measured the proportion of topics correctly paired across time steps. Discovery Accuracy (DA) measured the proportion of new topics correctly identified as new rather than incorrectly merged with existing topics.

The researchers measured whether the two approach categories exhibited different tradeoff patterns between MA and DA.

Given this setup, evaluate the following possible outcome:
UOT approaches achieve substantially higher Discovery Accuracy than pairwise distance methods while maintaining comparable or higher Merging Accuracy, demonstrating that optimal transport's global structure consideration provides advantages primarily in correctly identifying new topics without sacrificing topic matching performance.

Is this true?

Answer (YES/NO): NO